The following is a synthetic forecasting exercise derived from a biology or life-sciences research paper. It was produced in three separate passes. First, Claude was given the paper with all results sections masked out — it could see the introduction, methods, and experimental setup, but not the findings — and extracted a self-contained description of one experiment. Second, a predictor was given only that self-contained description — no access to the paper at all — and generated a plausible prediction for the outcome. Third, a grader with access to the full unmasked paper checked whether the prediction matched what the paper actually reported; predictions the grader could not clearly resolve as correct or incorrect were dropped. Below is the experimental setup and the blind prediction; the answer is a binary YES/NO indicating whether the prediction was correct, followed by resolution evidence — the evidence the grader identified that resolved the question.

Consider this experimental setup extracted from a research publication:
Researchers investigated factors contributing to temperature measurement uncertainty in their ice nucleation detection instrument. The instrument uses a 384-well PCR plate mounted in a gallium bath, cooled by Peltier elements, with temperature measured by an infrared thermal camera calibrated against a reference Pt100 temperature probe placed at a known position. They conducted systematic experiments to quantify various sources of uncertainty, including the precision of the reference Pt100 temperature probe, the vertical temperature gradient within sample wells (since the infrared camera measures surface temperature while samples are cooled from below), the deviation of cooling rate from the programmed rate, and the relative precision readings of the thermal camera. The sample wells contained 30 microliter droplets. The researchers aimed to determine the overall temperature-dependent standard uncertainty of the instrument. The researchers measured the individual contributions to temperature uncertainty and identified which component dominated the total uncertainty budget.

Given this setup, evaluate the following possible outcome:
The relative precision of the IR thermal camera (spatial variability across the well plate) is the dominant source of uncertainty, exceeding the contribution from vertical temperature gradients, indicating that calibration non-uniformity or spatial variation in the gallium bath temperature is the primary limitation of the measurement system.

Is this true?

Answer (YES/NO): NO